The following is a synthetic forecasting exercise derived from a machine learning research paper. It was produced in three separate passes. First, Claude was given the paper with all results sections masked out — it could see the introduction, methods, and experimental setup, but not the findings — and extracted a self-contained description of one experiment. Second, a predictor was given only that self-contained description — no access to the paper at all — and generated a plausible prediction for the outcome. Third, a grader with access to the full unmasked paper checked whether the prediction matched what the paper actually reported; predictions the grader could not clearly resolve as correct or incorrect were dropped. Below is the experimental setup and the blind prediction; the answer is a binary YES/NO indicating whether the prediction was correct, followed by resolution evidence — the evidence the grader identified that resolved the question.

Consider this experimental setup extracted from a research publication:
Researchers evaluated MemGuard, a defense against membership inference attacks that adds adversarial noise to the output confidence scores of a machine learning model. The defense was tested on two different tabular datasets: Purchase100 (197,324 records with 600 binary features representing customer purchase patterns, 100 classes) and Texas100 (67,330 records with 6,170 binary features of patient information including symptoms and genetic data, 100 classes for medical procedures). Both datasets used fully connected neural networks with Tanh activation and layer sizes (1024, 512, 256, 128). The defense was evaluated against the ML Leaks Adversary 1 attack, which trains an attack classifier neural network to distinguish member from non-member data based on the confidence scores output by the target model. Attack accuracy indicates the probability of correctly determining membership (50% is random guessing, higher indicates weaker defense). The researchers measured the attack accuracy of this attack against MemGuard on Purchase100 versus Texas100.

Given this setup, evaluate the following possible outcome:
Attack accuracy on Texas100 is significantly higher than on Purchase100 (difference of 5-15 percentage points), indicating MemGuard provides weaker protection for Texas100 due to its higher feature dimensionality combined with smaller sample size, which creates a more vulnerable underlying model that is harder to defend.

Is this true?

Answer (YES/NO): NO